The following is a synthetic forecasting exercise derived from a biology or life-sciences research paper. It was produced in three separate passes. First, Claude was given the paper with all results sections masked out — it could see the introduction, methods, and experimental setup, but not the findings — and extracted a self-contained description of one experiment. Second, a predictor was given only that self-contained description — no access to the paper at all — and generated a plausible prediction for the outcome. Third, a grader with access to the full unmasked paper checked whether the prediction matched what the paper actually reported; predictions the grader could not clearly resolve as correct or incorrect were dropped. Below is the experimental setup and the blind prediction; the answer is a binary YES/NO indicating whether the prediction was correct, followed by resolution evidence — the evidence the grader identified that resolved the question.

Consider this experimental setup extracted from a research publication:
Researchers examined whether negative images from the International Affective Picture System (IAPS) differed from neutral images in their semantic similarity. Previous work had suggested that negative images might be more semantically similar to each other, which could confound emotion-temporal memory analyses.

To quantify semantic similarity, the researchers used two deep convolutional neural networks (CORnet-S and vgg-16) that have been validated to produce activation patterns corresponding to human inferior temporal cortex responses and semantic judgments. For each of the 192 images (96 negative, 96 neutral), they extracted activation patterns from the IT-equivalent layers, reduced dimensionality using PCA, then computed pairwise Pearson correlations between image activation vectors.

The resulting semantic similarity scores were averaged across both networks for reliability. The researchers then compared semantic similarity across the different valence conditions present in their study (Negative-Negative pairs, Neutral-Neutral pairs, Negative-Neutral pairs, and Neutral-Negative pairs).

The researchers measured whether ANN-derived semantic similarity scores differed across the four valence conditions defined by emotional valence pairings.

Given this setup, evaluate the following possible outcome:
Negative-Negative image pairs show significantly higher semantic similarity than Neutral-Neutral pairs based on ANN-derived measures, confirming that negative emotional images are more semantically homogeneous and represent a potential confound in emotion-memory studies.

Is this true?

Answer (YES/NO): YES